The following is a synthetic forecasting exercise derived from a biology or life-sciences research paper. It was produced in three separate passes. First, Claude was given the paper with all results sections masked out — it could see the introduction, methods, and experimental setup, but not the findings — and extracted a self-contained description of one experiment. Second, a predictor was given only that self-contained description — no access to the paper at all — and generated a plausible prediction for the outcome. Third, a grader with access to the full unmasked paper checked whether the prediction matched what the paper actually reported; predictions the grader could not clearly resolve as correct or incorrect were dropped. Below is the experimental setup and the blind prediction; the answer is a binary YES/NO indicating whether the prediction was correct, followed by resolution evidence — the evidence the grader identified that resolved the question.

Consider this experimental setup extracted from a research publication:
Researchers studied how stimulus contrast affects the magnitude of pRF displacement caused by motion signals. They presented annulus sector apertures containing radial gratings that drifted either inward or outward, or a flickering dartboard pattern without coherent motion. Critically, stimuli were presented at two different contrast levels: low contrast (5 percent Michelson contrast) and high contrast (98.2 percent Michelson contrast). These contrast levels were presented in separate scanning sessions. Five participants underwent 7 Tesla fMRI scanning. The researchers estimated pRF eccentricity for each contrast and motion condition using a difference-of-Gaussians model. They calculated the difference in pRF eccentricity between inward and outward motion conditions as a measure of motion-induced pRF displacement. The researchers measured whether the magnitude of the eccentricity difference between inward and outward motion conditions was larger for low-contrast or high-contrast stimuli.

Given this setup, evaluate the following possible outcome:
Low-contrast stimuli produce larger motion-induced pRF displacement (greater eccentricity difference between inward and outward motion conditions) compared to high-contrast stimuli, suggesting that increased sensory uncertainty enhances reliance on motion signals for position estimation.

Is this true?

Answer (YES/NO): YES